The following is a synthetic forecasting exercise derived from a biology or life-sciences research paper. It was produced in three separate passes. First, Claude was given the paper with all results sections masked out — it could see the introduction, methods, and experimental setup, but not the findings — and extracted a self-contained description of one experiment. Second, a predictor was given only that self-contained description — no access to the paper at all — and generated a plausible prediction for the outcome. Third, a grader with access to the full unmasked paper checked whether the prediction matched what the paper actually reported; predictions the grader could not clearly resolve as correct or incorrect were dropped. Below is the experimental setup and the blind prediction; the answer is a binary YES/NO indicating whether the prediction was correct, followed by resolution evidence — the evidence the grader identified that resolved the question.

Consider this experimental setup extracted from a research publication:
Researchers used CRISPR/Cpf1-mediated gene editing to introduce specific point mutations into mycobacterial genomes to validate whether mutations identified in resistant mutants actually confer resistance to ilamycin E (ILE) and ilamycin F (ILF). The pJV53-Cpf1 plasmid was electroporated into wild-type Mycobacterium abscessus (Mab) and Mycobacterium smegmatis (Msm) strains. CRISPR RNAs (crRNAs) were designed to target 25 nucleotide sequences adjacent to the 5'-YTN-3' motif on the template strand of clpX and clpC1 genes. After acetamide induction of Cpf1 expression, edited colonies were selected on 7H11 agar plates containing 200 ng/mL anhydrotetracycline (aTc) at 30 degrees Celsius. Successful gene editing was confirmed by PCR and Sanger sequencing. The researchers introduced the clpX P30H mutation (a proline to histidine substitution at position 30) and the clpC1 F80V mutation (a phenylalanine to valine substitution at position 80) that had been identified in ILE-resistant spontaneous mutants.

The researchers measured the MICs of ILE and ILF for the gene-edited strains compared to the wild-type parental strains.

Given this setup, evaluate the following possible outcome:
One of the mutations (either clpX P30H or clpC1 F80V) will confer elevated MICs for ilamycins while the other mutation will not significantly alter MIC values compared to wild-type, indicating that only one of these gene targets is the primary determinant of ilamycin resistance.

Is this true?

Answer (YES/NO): NO